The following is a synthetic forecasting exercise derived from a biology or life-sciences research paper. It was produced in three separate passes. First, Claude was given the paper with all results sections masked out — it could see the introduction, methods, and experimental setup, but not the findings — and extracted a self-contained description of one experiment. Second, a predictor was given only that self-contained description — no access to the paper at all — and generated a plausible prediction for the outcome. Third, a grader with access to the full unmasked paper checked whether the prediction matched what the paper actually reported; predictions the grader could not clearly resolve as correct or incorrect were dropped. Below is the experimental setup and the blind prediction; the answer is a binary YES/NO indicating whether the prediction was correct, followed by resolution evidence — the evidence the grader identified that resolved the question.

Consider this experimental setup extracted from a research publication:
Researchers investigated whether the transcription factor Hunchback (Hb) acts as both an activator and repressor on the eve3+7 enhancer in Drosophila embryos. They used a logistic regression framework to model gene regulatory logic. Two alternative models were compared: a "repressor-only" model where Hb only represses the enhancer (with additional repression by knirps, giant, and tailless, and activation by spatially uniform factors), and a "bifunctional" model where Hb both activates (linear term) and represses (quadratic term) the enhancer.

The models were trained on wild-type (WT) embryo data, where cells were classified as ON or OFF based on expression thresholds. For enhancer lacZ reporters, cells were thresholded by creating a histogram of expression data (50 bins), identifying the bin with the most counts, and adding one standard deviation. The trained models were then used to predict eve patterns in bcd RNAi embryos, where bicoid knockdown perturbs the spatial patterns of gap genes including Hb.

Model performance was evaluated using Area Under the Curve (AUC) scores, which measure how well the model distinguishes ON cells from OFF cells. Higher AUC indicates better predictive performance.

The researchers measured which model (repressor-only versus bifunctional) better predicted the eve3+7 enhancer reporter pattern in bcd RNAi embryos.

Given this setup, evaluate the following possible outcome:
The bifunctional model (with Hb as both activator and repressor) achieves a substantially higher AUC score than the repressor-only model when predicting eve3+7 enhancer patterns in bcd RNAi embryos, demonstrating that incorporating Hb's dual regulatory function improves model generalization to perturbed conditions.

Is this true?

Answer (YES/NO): NO